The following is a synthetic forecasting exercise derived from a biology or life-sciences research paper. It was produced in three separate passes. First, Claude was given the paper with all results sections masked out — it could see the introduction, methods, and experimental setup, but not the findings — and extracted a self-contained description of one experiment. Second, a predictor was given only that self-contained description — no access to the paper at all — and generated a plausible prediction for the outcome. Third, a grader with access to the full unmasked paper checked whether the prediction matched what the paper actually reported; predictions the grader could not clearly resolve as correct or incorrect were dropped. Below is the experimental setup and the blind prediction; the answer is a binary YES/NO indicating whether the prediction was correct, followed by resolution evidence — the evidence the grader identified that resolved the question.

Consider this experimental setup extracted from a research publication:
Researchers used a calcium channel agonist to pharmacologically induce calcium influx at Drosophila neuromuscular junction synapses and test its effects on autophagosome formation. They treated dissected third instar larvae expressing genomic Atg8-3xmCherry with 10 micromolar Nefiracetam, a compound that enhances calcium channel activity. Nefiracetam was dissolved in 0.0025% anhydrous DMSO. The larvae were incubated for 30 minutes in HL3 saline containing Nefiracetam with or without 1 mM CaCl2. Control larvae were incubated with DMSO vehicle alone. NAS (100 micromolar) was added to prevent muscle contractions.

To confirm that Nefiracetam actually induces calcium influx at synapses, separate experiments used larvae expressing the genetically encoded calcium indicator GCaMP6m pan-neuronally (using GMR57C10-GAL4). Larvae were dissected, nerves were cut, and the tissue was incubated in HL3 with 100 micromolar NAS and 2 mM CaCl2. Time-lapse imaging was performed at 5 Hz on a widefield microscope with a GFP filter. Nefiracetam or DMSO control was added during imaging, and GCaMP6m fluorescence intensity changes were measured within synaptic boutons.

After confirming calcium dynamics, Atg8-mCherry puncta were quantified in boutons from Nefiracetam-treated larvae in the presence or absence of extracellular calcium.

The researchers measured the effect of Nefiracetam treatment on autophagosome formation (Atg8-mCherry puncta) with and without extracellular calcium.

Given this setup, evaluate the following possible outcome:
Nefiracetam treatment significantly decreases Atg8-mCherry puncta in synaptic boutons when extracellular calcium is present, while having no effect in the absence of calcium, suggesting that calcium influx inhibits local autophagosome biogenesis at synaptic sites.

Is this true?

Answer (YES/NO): NO